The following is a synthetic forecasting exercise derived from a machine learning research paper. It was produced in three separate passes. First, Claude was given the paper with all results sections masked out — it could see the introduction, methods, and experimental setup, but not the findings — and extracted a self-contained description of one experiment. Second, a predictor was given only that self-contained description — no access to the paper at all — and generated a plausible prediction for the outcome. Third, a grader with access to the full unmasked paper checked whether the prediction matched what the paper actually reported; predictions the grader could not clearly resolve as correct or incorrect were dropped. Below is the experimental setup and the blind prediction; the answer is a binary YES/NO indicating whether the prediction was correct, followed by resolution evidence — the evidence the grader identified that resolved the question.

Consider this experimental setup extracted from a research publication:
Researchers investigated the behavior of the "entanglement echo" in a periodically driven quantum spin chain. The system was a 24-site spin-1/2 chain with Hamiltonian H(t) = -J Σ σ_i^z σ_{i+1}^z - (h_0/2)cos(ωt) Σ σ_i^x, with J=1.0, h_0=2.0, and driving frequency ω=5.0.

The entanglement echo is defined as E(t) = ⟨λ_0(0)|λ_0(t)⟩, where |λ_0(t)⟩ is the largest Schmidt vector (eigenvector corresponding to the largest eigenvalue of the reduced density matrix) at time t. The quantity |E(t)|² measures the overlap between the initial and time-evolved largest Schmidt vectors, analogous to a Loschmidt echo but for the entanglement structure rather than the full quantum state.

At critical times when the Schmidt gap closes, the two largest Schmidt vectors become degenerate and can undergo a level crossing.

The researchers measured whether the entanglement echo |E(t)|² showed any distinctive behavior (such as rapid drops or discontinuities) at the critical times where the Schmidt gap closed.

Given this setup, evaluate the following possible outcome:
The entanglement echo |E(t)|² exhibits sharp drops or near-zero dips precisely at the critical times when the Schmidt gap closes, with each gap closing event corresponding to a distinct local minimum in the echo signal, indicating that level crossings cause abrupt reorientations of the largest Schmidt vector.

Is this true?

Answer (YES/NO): YES